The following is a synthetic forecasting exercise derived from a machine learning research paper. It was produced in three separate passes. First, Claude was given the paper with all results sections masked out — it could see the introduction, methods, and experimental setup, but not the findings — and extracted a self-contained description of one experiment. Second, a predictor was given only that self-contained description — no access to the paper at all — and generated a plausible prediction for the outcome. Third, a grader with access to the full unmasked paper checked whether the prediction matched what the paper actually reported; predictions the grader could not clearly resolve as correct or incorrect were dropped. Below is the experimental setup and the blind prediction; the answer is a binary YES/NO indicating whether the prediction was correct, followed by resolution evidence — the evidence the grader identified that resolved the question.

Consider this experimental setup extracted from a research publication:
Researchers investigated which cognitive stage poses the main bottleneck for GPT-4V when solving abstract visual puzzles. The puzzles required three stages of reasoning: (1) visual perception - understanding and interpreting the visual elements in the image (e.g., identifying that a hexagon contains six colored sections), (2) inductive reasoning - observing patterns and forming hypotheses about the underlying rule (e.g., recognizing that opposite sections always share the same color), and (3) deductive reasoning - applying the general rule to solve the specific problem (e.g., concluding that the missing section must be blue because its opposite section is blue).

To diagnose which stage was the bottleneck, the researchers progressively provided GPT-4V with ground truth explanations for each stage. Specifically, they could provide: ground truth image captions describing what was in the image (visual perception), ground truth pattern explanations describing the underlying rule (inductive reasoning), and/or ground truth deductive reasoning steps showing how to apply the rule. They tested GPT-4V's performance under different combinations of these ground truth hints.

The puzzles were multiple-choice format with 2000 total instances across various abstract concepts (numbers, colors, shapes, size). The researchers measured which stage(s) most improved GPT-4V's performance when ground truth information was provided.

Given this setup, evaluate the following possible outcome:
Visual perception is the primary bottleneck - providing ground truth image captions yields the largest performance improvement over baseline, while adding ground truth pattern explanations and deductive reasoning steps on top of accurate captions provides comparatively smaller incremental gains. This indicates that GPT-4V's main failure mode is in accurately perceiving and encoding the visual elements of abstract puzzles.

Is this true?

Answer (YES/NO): NO